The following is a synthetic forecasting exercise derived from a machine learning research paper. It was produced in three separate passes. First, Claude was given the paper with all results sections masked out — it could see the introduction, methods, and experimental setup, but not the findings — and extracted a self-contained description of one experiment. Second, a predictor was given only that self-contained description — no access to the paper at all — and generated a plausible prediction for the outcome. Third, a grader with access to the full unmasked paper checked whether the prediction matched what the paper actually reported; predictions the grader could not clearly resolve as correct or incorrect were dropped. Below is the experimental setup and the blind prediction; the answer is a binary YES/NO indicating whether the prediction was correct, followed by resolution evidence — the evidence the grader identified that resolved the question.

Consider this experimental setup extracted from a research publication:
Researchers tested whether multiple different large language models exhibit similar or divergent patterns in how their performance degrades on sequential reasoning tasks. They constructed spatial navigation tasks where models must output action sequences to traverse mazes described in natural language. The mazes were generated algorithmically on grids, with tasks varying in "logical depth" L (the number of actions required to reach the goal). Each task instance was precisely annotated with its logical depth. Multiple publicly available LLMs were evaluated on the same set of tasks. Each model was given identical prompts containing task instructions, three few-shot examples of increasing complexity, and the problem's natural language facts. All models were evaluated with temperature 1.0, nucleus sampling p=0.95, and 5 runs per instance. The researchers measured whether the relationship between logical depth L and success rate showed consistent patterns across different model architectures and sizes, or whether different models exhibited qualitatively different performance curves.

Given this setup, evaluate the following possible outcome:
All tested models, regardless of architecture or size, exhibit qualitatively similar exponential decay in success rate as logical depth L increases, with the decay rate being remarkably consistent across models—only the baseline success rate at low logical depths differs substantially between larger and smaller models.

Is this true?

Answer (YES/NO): NO